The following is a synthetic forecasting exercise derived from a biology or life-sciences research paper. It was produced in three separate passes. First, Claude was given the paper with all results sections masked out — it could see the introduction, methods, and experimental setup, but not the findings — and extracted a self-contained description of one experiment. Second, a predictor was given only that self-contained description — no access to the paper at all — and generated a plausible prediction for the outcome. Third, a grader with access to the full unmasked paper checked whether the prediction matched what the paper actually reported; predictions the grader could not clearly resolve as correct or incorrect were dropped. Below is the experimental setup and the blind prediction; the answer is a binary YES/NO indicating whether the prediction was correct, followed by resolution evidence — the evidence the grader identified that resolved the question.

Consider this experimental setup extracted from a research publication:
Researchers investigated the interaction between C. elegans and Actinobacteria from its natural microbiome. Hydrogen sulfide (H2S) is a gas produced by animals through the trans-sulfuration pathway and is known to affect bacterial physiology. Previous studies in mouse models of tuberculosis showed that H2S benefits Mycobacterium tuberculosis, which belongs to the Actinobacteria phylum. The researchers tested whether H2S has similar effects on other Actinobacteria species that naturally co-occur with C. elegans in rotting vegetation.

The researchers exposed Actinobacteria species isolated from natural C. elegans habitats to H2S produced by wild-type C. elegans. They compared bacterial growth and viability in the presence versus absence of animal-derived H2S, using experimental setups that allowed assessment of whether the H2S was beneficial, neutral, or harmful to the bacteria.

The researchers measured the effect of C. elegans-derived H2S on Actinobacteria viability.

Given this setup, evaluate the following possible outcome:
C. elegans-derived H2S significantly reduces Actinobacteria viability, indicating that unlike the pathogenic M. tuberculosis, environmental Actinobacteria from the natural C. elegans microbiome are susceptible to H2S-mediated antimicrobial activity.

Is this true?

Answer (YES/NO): NO